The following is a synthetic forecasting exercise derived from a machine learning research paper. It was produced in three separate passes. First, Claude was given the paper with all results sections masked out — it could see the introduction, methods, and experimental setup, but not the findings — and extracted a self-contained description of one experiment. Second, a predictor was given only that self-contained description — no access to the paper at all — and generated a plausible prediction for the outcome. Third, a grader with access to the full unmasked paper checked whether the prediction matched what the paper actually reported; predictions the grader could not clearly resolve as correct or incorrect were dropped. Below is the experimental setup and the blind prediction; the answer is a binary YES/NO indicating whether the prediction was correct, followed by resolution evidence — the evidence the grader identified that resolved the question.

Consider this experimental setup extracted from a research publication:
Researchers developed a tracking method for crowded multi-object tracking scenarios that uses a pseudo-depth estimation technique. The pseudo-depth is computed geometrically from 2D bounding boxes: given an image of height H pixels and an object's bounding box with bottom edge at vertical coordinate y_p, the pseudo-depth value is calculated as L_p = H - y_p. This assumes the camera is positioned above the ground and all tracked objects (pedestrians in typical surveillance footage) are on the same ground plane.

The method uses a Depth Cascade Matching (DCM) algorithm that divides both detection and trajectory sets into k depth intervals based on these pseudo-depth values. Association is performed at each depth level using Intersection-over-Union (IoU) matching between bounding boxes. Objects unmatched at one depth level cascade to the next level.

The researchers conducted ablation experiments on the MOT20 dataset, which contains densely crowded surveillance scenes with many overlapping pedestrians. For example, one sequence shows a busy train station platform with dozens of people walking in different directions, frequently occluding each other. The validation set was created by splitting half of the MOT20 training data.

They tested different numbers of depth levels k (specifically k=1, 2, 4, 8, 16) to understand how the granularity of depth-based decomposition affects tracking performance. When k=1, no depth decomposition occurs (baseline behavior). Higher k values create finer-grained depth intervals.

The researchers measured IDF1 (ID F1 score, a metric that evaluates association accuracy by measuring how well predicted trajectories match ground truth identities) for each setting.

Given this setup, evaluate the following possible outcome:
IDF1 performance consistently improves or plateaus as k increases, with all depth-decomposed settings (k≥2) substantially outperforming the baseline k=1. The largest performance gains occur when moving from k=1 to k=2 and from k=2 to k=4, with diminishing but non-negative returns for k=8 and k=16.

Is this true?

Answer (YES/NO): NO